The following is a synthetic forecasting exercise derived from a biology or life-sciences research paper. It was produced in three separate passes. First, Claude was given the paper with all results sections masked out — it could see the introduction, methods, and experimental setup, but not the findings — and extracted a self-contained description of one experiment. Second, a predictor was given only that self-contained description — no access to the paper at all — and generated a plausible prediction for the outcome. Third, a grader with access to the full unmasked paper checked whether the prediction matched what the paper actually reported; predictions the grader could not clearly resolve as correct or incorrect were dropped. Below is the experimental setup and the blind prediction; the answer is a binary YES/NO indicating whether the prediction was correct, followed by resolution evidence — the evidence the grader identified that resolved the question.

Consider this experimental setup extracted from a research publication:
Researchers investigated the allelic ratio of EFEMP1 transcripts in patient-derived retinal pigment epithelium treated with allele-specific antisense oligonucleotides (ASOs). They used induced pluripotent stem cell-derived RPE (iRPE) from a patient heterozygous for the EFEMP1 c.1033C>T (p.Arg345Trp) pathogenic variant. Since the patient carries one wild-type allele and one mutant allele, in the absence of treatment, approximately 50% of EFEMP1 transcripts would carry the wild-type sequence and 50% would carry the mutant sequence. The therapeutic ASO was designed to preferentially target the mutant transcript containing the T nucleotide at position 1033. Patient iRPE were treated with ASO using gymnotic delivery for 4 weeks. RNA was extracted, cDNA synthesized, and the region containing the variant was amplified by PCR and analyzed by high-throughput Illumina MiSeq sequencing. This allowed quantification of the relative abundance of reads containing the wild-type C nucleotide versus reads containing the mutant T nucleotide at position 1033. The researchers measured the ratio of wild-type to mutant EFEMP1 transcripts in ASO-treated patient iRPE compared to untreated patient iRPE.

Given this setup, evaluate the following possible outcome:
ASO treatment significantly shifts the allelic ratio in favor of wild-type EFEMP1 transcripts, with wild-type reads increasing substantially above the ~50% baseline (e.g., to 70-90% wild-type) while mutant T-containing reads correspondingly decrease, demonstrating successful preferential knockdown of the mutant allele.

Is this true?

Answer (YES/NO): YES